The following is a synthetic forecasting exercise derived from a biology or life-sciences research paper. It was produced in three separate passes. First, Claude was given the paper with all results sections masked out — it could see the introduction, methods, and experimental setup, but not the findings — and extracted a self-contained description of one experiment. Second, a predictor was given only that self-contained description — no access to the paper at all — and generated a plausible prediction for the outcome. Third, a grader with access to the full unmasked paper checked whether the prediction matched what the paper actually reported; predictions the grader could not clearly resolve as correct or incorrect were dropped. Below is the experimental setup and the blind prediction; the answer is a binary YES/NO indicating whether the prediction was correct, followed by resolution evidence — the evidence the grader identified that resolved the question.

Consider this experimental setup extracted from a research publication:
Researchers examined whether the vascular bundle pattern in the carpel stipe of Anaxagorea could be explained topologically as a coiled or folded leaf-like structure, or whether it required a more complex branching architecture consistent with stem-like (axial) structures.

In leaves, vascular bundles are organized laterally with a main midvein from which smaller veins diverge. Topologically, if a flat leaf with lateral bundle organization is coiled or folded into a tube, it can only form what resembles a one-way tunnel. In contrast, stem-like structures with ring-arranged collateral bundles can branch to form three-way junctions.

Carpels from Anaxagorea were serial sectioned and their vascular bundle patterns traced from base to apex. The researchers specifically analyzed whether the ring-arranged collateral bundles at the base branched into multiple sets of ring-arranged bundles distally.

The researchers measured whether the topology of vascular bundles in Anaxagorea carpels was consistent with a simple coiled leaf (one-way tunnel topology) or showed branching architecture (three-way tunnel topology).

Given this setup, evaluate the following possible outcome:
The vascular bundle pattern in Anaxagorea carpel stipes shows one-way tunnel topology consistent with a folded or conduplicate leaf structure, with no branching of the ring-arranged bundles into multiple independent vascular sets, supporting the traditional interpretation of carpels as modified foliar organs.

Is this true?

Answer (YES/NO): NO